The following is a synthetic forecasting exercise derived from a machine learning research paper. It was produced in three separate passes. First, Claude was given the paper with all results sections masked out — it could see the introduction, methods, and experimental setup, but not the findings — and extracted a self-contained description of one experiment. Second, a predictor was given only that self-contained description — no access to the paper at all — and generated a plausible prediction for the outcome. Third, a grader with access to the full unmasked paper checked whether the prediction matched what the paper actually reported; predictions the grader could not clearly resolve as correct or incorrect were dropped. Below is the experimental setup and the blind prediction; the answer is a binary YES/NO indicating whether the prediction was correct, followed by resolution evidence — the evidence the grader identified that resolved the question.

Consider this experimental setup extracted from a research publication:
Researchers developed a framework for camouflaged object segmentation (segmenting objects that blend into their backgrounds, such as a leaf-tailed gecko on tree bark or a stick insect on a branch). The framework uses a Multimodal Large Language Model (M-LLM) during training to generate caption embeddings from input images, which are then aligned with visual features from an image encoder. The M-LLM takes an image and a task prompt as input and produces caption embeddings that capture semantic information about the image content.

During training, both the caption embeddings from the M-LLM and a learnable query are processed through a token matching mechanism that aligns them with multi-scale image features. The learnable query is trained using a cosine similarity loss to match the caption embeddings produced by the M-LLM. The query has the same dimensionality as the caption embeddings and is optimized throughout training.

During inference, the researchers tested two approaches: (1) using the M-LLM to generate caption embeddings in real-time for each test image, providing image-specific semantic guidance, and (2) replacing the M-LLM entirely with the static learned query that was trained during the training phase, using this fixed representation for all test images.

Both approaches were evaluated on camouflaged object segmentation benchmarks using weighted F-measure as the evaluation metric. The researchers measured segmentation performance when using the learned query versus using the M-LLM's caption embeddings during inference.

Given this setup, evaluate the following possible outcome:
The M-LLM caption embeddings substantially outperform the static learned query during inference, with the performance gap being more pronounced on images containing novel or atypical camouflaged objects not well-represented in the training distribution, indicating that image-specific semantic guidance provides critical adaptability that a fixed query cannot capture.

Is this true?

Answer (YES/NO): NO